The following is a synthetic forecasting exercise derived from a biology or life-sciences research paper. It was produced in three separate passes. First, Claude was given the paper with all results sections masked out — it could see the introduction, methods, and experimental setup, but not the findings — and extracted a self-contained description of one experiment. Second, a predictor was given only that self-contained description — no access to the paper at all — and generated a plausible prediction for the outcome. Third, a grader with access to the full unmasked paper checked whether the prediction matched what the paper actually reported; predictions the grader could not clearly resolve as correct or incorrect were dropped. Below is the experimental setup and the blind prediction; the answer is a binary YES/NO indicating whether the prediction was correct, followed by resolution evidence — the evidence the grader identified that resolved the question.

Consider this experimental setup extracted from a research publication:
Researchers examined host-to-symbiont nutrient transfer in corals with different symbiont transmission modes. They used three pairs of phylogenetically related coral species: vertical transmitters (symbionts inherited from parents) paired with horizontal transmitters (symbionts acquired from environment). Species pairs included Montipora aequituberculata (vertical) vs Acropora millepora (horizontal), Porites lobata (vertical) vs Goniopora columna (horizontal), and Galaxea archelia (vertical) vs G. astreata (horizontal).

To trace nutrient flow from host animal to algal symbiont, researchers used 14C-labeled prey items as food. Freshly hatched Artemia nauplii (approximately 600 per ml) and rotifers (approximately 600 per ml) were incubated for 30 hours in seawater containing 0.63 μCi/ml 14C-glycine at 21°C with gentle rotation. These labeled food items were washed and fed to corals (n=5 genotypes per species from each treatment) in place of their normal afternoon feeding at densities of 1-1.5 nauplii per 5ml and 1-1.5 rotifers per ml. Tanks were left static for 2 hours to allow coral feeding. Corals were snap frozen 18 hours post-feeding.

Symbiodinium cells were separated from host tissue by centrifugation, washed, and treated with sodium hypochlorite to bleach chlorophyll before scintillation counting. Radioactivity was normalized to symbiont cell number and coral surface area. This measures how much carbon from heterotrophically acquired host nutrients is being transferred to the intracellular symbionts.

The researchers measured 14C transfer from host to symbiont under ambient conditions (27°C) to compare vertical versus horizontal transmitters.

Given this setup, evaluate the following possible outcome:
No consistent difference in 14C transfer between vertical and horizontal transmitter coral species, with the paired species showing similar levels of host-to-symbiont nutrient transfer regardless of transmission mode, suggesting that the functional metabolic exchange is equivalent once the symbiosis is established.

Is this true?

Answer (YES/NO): NO